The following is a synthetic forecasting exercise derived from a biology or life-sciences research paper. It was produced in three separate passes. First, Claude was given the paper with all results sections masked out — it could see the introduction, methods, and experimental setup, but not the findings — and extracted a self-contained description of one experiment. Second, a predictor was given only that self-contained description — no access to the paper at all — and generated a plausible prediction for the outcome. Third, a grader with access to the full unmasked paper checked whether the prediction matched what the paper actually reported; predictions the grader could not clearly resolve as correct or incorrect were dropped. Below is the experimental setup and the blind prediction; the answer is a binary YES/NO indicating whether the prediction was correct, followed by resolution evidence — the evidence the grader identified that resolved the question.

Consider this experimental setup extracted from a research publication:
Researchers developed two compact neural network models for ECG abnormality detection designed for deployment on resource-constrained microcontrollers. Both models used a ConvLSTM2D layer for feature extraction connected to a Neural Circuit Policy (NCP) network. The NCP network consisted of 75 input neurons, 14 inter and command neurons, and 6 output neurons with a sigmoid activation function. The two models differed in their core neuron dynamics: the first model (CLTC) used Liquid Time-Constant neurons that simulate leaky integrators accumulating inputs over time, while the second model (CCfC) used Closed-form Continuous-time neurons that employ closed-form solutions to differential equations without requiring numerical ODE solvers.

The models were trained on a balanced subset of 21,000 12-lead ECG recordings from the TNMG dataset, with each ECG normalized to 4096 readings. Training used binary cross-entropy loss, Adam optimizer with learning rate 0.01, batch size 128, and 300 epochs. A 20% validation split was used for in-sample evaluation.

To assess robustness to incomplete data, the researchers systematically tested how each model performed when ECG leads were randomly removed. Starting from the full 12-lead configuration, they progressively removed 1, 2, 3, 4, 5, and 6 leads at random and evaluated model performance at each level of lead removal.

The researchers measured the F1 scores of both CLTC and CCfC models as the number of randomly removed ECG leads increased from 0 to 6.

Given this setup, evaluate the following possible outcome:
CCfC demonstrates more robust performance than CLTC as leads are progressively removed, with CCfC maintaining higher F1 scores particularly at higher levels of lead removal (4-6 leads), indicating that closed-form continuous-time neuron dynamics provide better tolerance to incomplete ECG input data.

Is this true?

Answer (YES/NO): NO